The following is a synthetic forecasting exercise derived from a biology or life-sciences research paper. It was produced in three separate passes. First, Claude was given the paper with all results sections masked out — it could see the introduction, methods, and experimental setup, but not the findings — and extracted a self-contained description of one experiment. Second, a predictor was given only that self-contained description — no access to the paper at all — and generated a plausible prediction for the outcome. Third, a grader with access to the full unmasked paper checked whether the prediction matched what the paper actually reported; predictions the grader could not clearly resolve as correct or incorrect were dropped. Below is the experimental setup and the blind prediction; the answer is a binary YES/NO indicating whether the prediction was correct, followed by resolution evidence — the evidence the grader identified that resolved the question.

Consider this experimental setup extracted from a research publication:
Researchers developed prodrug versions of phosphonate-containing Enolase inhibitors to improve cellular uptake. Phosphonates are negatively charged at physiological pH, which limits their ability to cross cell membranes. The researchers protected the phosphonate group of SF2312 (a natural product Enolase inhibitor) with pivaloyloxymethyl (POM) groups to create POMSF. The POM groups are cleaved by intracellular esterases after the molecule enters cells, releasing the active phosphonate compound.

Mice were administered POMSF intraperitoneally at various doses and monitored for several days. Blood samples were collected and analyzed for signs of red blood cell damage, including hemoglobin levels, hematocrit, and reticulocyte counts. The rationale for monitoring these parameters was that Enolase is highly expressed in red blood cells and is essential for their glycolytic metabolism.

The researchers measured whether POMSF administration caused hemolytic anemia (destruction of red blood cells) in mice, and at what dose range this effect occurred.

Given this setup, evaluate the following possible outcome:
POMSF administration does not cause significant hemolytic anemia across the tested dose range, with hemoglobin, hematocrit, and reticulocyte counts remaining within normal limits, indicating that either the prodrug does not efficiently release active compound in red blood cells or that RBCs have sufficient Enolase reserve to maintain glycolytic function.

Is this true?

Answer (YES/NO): NO